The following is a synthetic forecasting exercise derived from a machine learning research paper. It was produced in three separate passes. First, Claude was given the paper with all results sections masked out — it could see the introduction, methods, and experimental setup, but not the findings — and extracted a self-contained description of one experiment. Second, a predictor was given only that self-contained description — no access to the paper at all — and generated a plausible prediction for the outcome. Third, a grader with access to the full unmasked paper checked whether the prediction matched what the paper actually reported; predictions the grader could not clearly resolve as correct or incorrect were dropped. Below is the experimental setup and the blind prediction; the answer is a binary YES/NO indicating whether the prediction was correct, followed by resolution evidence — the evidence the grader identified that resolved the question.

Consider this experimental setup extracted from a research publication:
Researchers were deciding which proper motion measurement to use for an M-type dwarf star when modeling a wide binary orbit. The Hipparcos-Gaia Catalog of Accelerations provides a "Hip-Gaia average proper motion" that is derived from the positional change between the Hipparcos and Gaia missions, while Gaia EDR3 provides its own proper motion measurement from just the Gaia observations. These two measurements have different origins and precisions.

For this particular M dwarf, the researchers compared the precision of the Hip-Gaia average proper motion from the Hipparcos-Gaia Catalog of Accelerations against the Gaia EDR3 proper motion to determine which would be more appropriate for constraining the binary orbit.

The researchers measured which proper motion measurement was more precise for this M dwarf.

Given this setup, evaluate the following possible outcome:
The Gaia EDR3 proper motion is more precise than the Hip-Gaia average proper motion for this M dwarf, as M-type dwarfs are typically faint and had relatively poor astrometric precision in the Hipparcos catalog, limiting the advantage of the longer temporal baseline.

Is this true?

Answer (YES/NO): YES